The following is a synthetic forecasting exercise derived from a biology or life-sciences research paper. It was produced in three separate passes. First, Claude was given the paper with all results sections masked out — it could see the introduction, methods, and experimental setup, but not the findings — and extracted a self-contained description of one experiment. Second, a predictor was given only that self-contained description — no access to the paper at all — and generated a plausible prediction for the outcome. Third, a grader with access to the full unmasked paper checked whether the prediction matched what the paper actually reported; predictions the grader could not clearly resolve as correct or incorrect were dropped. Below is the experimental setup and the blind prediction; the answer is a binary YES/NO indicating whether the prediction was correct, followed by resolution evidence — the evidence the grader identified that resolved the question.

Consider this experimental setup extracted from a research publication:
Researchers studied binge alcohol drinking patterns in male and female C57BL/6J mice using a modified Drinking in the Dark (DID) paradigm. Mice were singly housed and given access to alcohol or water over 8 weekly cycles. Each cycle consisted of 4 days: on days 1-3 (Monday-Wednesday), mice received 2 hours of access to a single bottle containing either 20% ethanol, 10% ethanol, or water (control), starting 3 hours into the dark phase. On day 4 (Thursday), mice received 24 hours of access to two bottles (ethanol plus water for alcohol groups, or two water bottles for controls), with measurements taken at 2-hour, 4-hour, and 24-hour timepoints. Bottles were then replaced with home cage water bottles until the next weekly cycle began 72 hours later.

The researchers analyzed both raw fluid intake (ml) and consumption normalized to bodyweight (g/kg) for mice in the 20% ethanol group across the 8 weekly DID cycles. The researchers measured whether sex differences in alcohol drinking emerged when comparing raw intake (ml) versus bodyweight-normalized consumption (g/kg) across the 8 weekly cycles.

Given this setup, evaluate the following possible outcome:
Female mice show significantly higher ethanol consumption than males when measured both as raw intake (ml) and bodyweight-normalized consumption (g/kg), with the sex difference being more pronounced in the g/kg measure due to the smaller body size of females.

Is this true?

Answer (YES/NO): YES